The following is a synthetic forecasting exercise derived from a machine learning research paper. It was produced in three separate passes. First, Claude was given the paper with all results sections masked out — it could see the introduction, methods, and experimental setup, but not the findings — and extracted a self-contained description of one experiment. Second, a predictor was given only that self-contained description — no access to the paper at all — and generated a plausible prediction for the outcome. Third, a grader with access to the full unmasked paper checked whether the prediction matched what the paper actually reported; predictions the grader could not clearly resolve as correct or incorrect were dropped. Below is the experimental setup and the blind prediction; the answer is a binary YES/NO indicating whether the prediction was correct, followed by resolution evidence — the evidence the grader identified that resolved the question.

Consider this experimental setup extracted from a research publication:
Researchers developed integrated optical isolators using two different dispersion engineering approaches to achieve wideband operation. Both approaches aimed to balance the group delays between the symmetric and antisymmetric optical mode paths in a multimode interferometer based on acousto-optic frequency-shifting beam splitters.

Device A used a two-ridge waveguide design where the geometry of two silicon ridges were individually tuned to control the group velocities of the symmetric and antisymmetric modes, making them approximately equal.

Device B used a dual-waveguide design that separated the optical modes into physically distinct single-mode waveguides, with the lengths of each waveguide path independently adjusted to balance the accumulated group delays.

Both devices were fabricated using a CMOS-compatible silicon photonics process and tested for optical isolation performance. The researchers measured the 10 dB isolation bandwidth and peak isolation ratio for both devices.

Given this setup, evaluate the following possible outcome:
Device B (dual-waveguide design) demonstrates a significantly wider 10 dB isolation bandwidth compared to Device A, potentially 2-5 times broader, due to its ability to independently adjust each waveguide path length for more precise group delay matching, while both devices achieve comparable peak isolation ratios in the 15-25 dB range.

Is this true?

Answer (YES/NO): NO